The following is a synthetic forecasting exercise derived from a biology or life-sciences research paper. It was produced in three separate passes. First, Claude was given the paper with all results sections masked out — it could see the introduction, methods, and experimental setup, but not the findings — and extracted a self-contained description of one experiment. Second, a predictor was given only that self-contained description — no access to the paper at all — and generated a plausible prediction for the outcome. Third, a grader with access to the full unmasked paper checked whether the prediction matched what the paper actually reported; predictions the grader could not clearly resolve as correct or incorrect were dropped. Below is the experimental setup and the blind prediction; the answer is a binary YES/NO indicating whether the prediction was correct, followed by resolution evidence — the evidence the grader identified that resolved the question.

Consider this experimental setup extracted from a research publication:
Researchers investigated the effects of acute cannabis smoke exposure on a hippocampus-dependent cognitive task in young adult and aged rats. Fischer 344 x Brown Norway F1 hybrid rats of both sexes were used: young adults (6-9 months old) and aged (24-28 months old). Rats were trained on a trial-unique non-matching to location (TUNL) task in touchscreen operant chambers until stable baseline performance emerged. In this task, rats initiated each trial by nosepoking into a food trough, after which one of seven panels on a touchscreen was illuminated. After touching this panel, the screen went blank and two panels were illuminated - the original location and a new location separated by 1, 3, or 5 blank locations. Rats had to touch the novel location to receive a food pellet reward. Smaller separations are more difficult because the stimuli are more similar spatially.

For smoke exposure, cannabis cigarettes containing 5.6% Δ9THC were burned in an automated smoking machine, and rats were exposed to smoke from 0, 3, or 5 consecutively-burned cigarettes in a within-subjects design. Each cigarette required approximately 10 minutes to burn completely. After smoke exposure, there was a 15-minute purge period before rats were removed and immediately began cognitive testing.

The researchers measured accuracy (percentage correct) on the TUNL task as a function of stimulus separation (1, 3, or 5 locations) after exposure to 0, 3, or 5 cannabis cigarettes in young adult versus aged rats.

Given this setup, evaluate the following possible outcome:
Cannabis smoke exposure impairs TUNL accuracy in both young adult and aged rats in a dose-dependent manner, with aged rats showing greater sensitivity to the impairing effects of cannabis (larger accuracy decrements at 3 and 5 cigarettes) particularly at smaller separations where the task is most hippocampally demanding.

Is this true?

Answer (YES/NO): NO